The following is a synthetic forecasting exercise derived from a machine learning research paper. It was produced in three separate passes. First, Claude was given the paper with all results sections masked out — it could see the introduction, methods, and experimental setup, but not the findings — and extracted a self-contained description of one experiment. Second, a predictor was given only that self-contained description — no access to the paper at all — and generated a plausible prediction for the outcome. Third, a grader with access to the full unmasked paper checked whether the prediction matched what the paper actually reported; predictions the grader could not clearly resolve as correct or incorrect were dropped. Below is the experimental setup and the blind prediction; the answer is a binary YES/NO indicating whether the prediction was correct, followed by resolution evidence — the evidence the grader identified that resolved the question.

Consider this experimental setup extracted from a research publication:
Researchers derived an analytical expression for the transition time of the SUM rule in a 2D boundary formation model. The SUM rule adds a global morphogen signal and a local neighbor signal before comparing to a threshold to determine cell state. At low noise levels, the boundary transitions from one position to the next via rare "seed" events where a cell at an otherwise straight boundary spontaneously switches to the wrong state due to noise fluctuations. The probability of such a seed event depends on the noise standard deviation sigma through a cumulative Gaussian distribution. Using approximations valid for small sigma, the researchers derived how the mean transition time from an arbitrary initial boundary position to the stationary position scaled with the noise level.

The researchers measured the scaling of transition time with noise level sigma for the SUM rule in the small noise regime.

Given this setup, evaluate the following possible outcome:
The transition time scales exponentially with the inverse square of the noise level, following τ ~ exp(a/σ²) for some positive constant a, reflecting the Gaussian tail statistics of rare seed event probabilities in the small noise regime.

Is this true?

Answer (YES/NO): YES